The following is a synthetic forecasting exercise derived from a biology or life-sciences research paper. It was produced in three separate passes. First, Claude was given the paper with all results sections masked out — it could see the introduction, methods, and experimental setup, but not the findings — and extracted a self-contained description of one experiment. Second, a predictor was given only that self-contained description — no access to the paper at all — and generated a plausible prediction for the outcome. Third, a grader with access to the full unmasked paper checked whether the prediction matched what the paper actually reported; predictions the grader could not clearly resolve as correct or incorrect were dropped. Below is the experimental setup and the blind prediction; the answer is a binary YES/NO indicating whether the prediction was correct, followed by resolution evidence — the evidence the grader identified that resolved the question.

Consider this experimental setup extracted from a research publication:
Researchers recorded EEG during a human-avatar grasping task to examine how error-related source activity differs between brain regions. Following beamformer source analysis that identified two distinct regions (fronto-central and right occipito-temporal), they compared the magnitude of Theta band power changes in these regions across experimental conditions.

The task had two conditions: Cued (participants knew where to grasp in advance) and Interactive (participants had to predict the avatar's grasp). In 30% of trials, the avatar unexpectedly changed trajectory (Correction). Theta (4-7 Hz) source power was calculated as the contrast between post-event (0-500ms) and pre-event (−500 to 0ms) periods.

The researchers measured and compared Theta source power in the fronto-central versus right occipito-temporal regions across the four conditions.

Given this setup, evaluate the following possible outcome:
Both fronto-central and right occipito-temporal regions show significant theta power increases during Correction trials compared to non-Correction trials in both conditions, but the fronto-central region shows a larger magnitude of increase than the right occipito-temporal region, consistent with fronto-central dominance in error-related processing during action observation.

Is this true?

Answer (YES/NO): NO